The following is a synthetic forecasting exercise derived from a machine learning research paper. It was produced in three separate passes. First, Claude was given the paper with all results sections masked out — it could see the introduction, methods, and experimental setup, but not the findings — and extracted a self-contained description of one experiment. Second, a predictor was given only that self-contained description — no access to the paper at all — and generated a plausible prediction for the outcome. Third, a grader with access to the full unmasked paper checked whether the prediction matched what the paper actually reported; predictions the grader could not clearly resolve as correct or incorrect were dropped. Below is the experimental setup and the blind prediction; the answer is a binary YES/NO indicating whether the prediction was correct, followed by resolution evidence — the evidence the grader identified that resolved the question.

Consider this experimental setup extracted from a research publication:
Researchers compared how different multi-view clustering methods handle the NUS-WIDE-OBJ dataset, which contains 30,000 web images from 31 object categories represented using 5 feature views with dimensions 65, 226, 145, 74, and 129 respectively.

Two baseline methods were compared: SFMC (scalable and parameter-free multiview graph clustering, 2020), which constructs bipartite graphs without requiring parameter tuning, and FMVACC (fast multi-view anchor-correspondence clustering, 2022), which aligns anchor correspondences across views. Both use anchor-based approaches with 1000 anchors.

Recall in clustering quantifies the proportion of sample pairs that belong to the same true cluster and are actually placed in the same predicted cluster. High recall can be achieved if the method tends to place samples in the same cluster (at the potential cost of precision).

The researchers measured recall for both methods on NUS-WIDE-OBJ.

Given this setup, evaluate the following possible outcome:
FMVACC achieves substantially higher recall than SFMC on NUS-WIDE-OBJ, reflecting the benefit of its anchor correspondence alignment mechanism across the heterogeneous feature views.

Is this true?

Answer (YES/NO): NO